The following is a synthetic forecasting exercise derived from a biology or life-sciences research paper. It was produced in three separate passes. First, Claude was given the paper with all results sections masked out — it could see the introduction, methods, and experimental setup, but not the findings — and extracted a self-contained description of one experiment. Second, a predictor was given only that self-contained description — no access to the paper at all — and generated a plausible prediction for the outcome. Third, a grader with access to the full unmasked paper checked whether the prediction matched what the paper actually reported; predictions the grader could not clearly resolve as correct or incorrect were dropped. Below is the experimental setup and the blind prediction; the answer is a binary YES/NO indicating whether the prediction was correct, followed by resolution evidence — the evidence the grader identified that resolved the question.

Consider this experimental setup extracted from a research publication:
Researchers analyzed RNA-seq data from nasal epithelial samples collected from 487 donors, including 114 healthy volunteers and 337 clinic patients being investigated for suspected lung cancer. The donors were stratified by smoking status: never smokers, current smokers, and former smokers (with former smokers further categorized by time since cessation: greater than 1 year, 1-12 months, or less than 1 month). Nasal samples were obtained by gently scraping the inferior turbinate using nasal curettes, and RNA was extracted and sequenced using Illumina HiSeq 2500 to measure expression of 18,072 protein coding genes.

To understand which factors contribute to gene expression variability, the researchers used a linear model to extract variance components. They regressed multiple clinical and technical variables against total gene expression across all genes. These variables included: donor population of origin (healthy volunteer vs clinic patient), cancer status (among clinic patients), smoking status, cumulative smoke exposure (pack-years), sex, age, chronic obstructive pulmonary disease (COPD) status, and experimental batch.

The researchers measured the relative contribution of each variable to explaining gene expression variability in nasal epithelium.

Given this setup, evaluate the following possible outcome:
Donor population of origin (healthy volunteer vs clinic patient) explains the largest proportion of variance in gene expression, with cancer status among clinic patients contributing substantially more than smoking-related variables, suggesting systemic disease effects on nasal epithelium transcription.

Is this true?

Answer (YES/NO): NO